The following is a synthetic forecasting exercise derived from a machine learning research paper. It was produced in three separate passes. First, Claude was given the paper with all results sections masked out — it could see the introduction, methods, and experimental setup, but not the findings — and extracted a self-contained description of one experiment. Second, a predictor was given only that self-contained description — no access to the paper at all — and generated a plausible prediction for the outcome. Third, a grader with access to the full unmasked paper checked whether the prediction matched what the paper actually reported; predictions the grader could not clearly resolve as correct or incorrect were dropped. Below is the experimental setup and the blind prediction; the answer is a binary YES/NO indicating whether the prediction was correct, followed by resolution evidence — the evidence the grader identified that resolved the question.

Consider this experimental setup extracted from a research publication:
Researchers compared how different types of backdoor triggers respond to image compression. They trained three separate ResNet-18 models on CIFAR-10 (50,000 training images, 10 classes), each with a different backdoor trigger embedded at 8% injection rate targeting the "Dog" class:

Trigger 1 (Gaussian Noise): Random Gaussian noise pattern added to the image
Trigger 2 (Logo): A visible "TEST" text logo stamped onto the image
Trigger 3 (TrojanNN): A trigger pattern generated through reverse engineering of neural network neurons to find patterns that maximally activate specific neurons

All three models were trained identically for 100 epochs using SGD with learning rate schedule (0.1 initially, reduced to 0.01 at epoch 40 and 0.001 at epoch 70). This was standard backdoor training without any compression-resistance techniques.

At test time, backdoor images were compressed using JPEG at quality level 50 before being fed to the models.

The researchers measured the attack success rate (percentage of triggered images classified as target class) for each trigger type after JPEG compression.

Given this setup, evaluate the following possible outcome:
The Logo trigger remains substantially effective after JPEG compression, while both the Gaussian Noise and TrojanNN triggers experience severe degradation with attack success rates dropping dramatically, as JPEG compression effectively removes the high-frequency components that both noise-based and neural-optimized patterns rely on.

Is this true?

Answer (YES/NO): NO